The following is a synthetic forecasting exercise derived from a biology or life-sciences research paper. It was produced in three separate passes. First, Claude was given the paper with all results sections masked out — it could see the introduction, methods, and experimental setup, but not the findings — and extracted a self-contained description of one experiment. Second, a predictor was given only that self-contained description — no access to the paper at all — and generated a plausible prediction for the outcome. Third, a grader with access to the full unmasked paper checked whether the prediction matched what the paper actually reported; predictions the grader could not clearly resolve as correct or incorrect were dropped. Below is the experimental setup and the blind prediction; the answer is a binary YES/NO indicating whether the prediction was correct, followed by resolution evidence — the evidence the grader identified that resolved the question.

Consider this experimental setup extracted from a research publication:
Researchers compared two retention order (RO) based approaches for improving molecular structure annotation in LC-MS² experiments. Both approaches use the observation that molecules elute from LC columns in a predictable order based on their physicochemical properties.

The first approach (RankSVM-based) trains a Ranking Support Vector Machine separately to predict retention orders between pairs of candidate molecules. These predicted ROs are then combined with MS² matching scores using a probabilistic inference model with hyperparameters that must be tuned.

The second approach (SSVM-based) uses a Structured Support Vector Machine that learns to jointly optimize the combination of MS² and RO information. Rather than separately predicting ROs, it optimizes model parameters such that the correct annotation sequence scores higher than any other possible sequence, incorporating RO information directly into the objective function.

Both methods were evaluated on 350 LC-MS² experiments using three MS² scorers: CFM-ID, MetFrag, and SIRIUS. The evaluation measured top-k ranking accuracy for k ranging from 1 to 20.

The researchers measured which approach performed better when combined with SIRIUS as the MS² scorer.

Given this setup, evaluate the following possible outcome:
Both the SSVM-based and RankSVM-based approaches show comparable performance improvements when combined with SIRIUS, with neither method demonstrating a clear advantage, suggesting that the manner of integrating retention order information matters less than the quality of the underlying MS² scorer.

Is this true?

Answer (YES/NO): NO